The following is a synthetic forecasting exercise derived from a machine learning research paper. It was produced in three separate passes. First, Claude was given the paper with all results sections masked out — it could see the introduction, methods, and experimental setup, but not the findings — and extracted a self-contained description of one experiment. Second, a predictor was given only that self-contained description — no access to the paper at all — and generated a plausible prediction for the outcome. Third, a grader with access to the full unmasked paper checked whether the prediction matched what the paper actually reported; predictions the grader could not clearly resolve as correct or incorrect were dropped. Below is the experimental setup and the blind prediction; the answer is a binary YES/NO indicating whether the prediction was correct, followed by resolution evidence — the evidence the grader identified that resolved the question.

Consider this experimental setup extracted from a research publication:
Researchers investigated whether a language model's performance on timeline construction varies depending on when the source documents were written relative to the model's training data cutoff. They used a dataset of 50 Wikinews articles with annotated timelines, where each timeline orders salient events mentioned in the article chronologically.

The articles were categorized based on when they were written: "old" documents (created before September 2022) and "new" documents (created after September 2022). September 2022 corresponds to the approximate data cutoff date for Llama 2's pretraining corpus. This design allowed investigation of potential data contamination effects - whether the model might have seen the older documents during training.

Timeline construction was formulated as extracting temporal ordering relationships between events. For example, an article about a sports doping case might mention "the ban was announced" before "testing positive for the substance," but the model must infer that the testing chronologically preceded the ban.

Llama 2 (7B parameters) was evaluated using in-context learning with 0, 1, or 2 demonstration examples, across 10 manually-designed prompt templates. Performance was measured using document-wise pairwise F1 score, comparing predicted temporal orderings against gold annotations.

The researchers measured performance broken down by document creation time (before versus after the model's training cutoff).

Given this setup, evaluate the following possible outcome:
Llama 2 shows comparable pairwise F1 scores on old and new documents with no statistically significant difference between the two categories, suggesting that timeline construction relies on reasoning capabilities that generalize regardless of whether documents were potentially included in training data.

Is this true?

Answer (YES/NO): NO